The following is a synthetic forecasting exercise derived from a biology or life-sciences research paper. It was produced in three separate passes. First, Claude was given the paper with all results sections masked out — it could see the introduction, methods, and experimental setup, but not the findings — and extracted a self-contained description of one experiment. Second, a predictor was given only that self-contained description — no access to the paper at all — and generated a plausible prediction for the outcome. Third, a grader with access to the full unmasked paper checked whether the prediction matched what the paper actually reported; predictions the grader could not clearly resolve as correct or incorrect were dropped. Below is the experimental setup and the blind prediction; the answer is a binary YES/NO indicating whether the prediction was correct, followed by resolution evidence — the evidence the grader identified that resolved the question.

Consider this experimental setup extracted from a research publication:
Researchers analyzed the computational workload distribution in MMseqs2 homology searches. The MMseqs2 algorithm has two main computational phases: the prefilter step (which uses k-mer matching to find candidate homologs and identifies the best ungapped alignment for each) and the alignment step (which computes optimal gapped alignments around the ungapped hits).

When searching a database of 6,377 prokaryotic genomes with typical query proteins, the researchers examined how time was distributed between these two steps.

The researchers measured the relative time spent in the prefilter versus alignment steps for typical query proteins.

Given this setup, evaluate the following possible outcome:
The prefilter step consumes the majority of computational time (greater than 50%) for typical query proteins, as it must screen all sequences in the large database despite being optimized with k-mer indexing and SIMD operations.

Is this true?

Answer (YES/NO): NO